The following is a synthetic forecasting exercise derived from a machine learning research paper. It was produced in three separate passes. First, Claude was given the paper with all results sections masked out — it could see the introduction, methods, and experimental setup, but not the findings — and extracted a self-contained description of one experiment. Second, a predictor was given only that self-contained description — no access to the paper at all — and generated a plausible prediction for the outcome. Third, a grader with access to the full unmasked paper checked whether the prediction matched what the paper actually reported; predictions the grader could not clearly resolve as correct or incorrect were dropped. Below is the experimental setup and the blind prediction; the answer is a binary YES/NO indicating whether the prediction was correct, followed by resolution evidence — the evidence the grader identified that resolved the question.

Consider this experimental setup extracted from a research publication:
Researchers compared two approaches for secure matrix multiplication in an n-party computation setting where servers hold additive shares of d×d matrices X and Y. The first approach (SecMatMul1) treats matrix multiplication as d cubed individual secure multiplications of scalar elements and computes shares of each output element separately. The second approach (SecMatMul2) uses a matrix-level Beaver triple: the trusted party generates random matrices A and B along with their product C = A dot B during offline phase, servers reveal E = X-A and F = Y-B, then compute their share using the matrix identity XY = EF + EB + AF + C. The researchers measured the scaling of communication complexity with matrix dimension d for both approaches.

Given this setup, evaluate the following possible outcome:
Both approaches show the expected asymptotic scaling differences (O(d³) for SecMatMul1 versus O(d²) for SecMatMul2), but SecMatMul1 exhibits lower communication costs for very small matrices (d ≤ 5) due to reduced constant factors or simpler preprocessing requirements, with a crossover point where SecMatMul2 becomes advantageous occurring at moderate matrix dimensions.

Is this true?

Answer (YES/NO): NO